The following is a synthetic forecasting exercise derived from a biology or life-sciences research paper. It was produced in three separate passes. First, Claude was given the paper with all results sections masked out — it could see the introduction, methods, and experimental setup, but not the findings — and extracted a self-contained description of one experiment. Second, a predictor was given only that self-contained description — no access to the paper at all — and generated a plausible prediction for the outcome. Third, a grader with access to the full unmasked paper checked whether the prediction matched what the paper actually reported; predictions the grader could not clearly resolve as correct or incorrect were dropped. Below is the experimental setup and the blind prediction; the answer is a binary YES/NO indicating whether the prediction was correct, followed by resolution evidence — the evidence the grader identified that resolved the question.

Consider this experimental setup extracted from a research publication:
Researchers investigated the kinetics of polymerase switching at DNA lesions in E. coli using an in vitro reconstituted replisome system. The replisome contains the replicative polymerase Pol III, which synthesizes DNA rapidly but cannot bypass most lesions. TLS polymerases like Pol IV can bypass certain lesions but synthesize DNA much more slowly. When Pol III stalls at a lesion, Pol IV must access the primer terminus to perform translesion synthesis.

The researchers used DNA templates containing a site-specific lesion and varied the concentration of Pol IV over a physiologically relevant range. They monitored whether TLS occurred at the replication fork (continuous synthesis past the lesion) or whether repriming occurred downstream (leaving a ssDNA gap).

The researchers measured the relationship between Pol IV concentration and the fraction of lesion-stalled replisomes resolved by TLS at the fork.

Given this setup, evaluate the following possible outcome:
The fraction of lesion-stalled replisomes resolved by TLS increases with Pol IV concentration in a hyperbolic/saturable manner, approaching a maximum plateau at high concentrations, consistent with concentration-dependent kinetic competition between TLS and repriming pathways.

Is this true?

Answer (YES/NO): NO